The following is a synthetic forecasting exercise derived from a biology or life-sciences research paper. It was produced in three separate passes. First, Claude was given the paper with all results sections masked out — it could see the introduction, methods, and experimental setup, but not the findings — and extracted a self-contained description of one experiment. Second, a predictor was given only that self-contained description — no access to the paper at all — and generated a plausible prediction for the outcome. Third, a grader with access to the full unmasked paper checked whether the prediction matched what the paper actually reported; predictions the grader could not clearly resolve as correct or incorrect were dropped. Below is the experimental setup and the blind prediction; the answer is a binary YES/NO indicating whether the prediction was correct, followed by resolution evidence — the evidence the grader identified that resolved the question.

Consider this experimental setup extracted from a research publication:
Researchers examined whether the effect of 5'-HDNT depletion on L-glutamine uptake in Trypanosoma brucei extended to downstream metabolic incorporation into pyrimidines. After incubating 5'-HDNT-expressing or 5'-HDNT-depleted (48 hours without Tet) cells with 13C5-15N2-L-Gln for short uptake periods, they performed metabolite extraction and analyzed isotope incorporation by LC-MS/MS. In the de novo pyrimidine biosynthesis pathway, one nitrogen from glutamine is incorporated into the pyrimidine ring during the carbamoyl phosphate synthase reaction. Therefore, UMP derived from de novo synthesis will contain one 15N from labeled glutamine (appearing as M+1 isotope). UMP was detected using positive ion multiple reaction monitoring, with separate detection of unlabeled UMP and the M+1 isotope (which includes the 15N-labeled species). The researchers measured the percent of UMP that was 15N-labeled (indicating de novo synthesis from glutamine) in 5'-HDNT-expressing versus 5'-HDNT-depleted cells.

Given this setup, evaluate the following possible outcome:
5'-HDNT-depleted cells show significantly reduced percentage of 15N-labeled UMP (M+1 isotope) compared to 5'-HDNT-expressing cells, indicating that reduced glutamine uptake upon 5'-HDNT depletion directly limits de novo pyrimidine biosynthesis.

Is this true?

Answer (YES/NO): YES